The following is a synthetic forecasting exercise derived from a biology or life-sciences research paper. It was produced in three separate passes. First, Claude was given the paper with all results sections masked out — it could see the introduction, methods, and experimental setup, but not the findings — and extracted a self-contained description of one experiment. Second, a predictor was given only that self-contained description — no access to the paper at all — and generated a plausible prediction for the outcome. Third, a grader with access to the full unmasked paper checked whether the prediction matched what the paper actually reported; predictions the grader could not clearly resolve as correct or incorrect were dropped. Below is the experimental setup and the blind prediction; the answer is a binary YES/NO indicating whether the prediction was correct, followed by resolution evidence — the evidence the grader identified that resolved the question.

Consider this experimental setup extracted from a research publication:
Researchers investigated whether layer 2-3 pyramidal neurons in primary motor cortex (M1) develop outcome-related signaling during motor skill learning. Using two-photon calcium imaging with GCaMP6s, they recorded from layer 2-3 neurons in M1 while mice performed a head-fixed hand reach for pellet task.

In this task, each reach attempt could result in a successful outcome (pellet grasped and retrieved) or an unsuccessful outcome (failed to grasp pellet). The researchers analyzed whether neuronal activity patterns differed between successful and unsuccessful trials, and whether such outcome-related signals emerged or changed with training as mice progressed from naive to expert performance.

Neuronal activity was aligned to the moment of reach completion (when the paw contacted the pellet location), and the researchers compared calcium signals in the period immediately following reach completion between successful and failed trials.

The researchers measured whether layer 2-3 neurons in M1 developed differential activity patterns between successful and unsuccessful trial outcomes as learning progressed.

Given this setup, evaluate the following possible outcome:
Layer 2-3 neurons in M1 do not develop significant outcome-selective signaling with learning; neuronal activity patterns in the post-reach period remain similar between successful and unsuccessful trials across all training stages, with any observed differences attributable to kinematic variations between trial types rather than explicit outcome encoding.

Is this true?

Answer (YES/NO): NO